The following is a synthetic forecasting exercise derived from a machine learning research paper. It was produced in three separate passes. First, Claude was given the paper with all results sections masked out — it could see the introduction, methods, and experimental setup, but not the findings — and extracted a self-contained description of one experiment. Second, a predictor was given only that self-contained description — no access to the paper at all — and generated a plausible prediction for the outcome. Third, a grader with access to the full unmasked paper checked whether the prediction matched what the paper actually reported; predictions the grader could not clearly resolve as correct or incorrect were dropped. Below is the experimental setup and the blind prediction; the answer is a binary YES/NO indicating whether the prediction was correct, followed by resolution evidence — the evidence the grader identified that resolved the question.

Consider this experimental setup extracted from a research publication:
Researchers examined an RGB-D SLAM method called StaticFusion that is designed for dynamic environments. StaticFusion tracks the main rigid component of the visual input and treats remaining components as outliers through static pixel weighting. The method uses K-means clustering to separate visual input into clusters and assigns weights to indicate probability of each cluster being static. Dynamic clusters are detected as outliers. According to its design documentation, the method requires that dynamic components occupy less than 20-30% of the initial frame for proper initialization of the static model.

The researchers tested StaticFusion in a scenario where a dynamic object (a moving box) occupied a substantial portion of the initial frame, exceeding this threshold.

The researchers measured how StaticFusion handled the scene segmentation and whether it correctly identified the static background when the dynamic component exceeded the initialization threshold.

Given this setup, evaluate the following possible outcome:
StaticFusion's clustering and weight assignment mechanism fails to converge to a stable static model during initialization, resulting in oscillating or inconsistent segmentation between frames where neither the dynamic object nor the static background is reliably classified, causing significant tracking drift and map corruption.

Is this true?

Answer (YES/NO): NO